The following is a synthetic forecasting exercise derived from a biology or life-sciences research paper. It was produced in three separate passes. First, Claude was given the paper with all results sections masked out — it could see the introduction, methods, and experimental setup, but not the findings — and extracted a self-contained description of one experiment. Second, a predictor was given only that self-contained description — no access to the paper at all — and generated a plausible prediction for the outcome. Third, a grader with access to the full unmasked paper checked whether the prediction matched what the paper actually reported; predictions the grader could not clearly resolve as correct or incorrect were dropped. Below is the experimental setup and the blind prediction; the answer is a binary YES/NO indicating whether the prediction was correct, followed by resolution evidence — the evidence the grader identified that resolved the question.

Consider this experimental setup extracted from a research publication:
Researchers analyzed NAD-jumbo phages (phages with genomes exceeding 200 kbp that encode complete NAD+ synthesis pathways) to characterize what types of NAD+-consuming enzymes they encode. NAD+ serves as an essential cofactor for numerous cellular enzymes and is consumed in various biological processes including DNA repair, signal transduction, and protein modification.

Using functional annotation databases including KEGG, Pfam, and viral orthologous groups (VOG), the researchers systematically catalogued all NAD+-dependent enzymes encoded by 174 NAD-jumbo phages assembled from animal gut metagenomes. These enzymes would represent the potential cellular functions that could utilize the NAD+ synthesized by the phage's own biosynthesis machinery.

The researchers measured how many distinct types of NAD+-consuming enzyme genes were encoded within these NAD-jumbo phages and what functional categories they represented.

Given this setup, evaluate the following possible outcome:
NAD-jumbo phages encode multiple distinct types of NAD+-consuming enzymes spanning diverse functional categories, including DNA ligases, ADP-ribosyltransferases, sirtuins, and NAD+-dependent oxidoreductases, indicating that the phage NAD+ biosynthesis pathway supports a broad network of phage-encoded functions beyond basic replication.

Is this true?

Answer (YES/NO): NO